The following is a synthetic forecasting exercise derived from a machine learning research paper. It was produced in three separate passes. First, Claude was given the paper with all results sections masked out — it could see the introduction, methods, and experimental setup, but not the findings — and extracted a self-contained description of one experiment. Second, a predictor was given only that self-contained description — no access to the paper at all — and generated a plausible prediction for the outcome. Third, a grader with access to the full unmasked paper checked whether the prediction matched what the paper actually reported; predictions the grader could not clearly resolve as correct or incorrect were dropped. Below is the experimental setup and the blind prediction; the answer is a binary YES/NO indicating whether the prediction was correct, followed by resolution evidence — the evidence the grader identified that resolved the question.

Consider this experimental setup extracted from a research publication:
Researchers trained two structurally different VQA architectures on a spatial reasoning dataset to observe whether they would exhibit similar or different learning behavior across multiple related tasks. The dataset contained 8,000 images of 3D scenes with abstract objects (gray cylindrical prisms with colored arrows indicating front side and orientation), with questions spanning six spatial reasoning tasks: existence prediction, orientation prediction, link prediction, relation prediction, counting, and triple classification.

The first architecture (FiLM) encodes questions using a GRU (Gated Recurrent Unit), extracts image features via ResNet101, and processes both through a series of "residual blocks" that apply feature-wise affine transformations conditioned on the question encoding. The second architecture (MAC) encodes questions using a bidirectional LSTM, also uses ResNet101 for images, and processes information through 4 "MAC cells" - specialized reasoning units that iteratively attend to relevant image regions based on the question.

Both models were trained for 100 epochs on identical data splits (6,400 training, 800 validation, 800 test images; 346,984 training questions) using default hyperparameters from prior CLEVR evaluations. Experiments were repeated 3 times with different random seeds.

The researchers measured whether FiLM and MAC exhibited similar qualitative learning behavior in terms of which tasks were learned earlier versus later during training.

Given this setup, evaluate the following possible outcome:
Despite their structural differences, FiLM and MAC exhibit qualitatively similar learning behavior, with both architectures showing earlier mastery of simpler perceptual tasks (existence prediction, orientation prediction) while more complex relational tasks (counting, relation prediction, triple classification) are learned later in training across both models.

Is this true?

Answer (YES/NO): YES